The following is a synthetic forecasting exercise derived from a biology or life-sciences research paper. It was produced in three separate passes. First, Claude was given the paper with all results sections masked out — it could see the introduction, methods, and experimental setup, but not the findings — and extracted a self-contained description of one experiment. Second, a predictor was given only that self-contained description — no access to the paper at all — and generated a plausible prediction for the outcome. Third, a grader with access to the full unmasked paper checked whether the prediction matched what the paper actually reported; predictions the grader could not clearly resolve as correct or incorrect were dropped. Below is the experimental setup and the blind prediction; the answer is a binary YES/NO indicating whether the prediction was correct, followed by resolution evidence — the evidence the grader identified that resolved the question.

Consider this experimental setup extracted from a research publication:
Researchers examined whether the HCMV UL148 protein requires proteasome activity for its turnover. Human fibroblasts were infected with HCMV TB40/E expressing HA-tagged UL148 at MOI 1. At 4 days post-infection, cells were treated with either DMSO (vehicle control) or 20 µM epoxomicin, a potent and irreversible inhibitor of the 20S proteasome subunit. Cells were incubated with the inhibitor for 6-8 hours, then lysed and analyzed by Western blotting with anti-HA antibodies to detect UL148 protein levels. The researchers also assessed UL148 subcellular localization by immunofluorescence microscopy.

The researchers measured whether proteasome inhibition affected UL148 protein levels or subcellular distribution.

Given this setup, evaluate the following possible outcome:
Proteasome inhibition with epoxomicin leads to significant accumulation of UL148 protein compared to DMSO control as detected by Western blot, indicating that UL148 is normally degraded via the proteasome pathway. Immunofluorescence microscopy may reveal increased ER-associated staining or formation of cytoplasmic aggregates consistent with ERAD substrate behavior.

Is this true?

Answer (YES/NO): YES